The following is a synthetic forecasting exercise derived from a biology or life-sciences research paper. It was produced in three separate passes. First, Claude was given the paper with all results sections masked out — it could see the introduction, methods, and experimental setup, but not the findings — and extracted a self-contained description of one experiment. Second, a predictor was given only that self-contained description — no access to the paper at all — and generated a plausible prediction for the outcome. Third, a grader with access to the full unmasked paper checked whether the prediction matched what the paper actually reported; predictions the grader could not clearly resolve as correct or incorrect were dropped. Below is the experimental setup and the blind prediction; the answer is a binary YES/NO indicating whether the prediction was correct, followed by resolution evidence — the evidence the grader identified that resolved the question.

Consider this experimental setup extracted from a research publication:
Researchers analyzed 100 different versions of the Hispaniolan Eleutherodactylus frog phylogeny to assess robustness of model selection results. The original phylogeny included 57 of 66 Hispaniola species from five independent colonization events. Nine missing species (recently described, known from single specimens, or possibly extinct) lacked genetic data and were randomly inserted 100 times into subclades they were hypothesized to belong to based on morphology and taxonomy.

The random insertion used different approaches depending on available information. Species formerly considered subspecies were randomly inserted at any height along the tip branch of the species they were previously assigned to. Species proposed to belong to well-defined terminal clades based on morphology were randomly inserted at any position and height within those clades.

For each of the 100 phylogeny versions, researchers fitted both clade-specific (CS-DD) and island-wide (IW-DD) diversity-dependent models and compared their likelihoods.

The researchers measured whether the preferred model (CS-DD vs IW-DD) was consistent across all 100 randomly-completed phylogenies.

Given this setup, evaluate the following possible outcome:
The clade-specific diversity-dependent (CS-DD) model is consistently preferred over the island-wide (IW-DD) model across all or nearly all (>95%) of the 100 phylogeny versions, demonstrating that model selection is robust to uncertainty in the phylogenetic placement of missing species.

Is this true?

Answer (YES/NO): YES